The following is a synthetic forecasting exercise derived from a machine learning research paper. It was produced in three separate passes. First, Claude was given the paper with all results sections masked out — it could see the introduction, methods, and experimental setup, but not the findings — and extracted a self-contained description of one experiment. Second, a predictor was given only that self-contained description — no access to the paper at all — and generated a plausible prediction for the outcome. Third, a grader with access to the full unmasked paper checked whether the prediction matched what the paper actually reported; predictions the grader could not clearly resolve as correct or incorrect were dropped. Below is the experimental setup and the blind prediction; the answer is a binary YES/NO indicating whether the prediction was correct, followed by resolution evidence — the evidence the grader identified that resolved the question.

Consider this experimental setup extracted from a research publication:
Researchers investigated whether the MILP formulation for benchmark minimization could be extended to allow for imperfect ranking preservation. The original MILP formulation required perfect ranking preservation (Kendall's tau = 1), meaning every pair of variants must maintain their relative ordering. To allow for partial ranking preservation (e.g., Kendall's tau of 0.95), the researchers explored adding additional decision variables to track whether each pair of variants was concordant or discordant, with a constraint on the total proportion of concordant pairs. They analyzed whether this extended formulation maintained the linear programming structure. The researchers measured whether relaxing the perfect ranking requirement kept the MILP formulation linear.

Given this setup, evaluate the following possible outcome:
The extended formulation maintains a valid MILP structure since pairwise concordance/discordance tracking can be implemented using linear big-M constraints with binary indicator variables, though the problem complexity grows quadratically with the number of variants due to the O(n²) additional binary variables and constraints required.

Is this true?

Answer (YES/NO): NO